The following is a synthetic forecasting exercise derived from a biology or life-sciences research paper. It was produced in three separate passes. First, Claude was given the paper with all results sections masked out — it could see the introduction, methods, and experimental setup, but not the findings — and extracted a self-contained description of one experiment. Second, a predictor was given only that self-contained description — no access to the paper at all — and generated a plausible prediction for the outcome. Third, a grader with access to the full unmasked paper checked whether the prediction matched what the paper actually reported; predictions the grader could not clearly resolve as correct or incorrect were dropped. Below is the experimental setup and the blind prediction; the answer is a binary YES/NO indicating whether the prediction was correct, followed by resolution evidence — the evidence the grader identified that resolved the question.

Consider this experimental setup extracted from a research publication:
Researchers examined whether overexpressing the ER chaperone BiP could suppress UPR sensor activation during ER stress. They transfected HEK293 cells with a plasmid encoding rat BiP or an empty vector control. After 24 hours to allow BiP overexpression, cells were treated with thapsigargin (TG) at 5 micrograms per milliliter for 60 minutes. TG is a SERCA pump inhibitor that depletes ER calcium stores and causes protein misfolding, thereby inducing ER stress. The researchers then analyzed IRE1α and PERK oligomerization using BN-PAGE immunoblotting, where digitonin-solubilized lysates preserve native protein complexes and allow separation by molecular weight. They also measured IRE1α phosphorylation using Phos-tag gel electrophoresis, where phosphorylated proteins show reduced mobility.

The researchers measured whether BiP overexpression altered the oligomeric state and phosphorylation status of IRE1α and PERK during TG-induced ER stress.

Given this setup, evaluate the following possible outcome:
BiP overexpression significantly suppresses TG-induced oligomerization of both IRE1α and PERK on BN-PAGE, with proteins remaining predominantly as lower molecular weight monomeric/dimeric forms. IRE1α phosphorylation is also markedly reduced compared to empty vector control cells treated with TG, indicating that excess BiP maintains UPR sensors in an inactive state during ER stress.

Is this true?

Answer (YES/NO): NO